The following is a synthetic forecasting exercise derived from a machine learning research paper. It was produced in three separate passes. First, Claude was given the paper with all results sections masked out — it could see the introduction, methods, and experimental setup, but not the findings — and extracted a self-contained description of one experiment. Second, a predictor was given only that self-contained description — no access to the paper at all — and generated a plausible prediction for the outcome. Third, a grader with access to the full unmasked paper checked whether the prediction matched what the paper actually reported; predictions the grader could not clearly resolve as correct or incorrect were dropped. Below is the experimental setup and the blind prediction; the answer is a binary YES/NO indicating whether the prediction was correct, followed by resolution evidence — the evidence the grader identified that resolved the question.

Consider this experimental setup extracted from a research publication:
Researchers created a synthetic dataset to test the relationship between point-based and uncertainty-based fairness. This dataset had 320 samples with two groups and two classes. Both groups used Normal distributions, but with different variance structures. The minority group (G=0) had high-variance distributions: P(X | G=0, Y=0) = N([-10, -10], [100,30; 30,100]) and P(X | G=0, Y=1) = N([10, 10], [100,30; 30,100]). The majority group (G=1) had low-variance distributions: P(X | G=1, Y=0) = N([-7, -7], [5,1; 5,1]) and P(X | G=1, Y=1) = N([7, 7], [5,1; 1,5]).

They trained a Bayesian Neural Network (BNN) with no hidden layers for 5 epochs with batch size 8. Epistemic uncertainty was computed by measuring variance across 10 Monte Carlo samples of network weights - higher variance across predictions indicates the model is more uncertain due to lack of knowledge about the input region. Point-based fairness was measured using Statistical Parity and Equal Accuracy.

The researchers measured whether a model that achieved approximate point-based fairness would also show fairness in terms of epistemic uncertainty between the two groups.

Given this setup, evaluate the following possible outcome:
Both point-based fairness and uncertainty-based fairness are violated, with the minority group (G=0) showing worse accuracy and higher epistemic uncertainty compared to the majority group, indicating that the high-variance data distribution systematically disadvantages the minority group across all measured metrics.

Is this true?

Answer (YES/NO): NO